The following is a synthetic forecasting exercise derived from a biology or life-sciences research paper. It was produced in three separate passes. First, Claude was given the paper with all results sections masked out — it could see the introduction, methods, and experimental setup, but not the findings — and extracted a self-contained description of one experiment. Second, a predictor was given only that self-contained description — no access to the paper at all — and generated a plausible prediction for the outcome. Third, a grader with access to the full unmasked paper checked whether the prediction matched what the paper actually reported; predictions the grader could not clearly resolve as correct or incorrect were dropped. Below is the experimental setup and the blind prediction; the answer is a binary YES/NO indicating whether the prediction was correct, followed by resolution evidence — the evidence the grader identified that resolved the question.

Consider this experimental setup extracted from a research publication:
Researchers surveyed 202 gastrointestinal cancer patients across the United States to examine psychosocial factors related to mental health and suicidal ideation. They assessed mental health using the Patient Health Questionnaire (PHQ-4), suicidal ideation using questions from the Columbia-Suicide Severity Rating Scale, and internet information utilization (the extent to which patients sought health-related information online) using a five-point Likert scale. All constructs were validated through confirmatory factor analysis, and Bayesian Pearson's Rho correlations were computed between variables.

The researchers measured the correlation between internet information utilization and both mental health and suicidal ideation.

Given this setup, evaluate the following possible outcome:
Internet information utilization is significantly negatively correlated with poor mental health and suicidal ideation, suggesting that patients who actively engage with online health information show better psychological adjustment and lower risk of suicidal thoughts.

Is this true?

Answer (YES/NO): NO